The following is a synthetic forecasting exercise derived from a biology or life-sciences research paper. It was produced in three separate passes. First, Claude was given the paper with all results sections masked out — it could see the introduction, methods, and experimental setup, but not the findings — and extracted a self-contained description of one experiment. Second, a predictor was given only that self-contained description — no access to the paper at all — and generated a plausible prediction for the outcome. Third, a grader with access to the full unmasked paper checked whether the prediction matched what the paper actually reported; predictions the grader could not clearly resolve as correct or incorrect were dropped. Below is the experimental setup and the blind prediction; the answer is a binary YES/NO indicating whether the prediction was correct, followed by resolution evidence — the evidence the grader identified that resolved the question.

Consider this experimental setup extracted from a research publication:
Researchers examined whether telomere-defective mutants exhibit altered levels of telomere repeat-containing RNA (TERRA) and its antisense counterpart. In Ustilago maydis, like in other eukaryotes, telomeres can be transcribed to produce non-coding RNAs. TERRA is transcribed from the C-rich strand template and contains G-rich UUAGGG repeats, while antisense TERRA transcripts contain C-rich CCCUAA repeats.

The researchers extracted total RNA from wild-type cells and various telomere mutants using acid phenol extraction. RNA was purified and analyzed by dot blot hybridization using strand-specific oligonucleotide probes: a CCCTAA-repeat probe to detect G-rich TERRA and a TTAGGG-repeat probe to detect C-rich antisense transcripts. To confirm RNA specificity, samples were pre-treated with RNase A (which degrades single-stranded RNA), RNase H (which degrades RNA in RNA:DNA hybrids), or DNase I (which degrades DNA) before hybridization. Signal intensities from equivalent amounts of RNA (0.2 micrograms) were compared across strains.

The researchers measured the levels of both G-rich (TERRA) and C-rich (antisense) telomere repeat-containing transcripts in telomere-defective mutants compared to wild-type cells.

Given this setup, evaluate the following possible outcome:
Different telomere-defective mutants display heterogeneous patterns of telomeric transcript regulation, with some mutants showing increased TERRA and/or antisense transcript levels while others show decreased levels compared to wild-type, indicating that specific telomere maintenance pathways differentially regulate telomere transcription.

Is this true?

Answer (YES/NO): NO